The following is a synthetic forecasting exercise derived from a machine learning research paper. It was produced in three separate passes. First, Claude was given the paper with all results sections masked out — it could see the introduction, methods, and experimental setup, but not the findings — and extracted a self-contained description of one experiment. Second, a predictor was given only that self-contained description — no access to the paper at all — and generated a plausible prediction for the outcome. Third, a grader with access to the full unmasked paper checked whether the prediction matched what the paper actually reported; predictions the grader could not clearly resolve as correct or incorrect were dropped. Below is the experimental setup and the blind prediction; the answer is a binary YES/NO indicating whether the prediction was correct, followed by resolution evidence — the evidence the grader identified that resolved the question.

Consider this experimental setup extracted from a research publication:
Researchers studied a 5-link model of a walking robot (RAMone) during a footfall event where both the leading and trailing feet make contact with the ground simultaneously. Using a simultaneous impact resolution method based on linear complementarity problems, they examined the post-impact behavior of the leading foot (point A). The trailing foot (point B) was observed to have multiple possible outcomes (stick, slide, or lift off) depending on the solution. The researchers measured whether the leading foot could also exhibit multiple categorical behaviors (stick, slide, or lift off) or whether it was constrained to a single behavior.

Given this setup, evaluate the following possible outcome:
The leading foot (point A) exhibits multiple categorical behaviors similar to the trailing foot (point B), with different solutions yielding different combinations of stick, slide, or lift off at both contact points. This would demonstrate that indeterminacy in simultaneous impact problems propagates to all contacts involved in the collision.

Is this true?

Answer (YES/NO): NO